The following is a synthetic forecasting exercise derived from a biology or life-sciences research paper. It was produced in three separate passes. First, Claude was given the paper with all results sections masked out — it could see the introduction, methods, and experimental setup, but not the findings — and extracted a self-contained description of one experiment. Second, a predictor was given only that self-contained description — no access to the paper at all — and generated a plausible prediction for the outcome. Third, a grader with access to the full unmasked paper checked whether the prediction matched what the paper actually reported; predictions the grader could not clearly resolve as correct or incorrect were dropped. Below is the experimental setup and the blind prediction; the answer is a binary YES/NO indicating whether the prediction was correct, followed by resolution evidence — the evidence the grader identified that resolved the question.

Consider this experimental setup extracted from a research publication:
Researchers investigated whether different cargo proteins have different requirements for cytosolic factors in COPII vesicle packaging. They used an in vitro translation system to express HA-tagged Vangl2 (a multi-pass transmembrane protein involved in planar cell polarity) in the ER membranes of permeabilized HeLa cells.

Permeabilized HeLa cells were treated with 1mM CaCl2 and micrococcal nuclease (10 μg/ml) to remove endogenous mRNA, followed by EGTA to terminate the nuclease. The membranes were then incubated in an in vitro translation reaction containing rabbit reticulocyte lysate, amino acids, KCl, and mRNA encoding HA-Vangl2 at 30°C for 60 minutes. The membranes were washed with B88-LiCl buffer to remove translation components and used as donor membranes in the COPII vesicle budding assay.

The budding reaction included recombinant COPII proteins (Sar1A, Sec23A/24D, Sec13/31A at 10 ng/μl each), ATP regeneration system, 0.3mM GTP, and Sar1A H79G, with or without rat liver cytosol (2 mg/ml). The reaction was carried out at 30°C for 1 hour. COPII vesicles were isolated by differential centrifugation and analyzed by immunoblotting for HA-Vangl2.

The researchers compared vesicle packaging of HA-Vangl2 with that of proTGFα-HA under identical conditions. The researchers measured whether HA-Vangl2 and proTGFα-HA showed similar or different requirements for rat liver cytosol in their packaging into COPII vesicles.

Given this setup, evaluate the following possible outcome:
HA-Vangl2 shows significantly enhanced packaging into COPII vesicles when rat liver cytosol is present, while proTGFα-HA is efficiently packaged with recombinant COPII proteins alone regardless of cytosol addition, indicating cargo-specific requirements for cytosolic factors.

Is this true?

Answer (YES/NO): NO